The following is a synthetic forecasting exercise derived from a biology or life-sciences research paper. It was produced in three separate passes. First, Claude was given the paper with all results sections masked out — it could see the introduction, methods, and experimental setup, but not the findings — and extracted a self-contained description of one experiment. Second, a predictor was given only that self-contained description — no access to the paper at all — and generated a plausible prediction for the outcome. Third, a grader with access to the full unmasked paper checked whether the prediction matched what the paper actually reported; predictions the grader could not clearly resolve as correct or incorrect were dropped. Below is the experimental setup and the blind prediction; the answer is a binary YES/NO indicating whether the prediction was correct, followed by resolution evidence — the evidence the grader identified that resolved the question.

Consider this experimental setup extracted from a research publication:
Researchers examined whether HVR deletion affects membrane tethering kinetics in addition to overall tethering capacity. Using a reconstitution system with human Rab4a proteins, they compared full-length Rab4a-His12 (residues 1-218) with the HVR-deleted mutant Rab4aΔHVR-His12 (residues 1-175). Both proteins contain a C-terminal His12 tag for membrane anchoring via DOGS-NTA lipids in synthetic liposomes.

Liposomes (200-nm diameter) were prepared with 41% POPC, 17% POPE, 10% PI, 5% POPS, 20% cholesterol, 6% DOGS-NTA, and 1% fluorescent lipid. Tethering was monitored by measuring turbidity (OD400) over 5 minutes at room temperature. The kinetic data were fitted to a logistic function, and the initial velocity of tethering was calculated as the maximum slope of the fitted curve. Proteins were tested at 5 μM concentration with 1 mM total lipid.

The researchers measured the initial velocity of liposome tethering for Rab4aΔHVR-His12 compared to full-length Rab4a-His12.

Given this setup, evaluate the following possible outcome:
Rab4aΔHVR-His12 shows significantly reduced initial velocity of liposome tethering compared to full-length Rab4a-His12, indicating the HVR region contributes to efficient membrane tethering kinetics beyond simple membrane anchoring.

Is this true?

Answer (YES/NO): NO